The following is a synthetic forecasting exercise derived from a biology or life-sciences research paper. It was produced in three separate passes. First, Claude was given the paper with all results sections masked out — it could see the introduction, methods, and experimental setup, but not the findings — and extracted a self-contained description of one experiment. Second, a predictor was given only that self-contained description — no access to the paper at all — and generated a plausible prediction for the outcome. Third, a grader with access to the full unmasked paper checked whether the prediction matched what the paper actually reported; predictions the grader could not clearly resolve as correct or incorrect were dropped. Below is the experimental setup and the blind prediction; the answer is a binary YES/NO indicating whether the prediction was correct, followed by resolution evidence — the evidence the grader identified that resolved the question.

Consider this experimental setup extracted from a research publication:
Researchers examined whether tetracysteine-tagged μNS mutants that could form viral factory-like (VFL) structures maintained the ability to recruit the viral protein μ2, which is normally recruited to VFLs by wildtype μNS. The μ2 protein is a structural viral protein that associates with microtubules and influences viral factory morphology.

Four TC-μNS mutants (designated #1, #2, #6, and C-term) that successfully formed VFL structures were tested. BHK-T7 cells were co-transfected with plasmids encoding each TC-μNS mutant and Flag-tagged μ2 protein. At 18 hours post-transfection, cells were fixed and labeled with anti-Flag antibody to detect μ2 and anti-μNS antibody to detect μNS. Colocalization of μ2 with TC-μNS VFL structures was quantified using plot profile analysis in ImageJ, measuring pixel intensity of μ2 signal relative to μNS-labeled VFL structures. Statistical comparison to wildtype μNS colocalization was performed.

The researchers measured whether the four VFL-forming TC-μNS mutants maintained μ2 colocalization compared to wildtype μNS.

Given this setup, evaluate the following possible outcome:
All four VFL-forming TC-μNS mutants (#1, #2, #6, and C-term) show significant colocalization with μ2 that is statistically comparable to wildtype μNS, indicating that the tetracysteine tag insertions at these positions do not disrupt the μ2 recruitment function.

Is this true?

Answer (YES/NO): NO